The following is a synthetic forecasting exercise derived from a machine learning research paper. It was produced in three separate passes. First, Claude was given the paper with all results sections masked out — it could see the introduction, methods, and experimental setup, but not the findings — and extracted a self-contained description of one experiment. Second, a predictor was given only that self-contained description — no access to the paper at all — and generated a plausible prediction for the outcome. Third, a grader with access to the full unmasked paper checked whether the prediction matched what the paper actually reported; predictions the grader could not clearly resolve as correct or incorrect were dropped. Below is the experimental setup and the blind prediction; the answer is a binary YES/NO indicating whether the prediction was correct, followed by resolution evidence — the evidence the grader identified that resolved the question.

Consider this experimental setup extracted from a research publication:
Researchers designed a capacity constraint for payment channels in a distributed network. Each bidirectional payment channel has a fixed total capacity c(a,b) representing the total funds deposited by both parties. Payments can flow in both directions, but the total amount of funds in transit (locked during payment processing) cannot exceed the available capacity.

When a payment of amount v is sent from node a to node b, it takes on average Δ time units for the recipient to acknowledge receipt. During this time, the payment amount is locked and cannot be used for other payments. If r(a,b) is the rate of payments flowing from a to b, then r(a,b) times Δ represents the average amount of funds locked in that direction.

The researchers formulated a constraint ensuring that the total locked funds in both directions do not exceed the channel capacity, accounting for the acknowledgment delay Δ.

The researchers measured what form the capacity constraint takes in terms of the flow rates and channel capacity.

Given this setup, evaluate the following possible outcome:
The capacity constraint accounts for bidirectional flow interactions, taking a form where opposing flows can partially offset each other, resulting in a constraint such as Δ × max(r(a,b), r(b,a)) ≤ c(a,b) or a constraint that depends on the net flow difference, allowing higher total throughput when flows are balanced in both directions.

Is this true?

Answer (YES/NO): NO